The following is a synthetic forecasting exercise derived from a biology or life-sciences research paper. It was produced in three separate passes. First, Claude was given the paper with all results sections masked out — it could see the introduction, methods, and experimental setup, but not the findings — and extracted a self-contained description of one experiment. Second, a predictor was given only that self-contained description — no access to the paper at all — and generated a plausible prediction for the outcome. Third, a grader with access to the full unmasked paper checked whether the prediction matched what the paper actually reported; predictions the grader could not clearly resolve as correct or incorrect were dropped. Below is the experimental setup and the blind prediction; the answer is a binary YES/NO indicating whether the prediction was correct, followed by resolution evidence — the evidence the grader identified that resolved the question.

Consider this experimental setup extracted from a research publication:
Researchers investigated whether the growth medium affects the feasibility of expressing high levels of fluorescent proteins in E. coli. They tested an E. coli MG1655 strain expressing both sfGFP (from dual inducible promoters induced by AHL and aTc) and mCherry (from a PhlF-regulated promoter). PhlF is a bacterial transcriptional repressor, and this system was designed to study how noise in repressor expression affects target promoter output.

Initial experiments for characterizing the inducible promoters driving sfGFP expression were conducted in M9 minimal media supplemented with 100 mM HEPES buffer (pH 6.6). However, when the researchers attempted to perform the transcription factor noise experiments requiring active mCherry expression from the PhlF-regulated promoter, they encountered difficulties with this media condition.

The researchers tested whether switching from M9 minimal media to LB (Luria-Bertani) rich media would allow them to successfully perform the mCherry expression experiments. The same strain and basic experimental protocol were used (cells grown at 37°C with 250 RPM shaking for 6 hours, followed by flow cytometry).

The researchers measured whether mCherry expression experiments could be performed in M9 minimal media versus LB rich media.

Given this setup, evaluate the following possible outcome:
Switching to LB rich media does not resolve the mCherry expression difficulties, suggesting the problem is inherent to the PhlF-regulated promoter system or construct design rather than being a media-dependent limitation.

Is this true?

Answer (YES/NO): NO